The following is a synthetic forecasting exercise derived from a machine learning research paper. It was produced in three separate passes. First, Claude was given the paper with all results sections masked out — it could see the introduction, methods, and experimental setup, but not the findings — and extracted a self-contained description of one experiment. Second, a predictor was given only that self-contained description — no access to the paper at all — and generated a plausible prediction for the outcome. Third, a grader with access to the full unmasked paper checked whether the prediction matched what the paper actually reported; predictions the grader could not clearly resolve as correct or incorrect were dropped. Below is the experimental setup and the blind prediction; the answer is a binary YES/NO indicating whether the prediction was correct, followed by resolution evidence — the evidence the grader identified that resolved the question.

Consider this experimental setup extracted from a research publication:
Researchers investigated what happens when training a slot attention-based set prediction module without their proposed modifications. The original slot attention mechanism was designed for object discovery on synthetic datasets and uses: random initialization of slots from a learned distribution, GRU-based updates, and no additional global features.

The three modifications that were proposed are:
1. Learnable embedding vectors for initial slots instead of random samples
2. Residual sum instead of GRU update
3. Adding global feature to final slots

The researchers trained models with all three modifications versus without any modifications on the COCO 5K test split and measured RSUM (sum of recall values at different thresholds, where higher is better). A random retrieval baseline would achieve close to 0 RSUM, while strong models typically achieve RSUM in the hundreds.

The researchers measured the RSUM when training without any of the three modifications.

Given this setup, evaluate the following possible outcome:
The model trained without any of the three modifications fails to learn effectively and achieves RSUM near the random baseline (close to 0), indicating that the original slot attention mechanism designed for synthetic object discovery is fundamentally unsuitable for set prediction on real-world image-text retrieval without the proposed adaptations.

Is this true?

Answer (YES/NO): YES